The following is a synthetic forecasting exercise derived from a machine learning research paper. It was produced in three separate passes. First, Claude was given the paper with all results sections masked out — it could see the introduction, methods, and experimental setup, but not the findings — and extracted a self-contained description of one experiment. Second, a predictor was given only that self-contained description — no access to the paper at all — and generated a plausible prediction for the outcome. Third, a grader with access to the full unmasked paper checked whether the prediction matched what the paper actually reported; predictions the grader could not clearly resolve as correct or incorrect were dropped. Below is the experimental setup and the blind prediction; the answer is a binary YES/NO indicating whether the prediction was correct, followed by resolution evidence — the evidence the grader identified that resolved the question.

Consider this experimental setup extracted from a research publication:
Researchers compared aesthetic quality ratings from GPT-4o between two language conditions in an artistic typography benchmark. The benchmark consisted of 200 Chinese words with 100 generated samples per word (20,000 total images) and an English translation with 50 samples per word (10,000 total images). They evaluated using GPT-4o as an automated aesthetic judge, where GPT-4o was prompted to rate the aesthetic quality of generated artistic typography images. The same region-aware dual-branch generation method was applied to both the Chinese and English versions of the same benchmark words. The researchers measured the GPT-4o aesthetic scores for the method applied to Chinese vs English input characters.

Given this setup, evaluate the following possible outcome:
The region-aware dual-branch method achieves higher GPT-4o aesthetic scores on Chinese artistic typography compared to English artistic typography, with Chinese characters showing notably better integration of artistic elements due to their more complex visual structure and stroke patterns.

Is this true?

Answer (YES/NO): NO